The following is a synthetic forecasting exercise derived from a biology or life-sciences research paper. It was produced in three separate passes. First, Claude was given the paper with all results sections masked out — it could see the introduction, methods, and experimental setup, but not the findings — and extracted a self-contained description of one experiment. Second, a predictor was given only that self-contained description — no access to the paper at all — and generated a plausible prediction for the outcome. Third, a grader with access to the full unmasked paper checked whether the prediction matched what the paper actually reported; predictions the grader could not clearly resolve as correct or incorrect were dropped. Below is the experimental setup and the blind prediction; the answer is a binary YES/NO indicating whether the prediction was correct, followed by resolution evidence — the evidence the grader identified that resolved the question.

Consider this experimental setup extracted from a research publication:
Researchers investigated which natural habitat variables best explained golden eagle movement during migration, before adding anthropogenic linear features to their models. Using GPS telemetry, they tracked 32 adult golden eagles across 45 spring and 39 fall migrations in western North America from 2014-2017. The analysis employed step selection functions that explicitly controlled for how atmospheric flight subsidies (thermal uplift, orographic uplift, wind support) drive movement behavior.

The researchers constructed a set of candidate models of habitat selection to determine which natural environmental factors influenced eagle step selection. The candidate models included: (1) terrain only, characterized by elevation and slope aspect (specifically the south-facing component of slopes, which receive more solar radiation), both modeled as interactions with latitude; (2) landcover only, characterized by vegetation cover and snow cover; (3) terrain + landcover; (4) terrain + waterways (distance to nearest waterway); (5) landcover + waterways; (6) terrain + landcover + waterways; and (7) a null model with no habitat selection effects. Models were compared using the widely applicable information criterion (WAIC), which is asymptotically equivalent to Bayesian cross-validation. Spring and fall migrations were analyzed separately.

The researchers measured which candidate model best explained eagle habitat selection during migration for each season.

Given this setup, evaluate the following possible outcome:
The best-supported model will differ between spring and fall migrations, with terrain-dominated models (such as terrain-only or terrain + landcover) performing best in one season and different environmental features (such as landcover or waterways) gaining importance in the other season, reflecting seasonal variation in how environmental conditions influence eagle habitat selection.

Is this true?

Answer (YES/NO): NO